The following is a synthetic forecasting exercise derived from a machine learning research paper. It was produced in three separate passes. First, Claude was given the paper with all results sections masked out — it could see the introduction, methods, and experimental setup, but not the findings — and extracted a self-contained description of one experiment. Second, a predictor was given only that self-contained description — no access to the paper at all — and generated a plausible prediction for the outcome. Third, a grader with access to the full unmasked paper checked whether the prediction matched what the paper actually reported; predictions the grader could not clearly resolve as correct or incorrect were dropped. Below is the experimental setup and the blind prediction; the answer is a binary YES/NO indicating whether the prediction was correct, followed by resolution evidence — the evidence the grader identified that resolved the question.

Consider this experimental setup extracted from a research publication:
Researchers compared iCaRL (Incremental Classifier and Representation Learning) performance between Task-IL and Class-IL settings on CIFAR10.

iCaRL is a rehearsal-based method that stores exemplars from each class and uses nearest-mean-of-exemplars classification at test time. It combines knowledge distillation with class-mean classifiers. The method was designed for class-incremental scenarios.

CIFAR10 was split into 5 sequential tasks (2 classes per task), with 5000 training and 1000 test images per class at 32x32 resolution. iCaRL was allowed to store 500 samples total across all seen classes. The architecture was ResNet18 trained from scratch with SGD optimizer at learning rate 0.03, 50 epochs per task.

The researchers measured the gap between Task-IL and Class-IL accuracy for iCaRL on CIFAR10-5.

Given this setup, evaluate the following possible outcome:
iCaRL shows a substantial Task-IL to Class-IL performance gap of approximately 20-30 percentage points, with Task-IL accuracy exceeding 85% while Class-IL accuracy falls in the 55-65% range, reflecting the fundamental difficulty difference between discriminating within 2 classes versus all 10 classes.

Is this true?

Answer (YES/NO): NO